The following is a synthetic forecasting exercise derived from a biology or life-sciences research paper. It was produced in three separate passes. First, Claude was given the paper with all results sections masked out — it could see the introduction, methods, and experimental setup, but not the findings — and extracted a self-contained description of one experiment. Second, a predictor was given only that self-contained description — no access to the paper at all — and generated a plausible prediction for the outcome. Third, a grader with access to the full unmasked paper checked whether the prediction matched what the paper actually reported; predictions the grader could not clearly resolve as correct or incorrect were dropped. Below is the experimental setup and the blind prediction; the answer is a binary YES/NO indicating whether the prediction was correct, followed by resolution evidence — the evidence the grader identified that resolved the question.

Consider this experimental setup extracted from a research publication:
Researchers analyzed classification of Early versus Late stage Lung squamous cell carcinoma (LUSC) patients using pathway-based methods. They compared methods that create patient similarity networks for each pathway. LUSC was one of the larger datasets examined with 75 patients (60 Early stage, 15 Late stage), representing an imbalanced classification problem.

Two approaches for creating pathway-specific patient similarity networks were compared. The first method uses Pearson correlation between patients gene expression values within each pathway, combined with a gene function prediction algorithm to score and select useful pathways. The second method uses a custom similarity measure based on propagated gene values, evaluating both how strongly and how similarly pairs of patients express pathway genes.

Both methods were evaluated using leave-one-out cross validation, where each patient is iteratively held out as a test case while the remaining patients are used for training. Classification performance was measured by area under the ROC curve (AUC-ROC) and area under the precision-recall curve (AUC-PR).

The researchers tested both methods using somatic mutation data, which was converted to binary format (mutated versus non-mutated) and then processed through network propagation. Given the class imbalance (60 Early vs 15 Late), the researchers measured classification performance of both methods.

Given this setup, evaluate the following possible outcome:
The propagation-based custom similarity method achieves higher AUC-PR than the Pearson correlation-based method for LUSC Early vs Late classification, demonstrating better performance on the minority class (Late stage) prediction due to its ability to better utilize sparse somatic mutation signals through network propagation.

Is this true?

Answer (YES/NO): NO